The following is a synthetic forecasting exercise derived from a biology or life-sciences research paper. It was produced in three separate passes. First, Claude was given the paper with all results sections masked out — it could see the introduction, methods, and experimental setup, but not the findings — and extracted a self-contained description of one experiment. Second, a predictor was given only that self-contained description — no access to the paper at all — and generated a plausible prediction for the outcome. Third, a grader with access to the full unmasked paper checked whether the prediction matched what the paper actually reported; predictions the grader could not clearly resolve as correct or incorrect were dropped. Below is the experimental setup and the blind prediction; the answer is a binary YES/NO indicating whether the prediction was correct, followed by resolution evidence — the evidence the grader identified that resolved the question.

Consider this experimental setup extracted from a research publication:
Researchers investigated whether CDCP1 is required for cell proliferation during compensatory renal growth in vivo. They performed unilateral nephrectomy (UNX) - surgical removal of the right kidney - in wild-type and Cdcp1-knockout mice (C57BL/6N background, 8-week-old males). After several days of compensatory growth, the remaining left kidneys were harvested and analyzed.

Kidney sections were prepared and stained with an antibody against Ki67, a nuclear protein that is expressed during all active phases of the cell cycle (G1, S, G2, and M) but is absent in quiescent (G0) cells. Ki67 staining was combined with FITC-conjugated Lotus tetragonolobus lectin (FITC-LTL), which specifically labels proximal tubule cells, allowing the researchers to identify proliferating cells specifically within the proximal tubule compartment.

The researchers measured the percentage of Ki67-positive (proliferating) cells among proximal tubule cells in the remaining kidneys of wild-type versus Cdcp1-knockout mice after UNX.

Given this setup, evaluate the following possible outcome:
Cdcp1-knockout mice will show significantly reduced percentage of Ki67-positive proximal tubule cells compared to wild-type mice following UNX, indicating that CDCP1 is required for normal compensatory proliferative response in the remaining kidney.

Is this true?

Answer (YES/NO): YES